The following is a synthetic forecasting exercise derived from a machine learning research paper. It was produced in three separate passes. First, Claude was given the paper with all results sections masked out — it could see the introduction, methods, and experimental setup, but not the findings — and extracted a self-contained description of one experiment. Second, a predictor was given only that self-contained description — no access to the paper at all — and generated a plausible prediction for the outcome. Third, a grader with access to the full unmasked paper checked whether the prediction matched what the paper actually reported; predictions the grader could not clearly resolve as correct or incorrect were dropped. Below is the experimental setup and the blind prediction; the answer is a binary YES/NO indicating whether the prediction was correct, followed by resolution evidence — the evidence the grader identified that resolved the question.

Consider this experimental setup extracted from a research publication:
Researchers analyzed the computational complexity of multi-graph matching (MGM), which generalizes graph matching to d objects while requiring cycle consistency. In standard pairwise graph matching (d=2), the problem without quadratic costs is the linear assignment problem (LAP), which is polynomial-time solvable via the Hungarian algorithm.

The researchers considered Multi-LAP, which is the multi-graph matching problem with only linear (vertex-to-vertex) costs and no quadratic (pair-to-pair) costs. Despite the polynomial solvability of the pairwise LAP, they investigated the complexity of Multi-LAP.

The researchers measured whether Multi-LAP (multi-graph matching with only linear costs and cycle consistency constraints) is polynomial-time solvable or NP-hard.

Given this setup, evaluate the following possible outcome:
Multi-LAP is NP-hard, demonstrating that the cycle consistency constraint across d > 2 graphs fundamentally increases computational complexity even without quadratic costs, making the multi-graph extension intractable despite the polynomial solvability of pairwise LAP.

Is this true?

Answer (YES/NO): YES